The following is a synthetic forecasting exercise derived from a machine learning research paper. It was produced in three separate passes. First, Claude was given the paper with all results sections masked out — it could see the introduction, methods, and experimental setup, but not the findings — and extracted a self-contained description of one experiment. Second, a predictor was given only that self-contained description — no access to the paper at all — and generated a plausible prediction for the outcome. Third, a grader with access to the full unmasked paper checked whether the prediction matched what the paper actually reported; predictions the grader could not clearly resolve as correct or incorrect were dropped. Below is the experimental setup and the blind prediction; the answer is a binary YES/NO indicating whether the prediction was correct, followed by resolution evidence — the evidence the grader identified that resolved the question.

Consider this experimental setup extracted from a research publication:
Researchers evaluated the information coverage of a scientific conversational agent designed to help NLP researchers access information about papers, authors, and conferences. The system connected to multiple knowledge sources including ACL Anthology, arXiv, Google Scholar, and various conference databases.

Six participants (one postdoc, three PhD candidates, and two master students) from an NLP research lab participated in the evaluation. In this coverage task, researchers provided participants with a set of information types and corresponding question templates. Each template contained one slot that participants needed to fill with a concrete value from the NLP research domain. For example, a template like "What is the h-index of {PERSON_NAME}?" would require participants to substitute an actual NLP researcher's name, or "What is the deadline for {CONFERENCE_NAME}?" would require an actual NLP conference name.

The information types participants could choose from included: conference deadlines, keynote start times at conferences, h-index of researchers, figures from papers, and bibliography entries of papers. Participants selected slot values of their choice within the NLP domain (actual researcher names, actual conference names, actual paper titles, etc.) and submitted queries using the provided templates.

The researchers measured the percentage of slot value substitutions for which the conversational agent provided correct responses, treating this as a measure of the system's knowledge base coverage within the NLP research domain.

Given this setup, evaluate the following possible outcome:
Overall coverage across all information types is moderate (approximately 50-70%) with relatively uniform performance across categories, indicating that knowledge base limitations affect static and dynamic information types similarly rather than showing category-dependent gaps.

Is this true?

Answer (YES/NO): NO